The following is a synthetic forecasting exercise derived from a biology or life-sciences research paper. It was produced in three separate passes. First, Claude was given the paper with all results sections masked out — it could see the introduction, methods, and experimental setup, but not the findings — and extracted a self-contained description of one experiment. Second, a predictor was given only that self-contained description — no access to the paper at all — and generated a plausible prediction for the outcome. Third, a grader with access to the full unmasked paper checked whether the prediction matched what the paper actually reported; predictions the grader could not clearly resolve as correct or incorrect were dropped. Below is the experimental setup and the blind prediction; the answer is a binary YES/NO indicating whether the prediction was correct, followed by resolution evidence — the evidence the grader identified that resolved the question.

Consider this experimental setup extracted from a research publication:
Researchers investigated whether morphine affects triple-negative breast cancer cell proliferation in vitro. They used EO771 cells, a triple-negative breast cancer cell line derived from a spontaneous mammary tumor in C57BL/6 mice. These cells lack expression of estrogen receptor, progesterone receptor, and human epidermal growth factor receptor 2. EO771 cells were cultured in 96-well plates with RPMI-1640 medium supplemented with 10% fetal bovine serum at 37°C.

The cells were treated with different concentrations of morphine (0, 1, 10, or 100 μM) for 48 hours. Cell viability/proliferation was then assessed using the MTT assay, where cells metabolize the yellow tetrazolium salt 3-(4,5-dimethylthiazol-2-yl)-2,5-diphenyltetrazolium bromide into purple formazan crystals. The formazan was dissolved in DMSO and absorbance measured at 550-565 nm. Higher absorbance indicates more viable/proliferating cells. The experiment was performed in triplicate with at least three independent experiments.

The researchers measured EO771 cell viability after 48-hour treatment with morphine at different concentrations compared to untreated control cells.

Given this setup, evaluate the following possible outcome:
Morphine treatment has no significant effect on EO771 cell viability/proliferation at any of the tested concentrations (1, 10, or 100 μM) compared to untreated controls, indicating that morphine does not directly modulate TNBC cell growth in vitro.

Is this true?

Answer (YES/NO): YES